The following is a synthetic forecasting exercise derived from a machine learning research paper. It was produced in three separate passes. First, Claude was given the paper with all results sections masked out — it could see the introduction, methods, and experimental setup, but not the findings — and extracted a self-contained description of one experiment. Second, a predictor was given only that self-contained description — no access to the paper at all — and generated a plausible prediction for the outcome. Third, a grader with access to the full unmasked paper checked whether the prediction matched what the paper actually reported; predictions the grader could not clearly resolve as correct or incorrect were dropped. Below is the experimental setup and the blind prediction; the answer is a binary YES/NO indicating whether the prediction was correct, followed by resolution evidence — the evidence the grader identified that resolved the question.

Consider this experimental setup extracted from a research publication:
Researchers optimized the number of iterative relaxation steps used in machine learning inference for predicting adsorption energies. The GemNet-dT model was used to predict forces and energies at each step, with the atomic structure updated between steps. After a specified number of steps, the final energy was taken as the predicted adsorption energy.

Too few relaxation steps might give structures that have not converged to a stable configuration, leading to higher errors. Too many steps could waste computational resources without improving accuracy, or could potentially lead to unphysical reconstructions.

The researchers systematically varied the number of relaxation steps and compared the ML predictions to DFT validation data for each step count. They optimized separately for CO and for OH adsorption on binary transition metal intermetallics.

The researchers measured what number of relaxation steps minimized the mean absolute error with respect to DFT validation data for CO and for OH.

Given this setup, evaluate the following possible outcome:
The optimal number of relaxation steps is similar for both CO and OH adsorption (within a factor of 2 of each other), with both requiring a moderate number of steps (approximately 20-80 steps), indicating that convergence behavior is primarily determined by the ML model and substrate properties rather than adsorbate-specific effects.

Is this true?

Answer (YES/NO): NO